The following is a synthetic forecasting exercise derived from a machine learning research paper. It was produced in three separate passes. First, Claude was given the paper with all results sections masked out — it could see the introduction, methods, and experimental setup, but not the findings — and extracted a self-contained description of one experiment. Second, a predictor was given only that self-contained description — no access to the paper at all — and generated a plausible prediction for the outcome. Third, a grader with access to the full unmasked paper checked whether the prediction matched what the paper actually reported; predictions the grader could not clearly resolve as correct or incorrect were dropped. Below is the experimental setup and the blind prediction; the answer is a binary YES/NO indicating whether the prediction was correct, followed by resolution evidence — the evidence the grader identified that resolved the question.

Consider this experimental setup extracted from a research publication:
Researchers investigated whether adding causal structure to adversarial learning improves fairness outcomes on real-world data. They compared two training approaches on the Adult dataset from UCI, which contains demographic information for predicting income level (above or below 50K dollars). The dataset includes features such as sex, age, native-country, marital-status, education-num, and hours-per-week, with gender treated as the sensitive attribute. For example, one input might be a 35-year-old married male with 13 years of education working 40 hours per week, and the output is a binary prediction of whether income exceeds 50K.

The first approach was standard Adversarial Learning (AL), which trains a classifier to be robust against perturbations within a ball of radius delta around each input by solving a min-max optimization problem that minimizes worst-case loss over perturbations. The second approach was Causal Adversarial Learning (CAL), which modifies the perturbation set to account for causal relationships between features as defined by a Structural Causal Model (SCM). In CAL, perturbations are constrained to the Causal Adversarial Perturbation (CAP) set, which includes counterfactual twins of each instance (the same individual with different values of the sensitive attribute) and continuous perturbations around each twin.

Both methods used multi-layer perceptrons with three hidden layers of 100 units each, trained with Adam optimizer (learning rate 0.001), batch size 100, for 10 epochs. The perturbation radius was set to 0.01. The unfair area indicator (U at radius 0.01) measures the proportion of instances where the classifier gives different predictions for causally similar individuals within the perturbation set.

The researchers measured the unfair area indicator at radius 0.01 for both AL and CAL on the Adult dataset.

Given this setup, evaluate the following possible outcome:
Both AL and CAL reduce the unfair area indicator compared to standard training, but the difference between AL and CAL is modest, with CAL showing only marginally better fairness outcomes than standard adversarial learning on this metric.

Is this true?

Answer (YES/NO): NO